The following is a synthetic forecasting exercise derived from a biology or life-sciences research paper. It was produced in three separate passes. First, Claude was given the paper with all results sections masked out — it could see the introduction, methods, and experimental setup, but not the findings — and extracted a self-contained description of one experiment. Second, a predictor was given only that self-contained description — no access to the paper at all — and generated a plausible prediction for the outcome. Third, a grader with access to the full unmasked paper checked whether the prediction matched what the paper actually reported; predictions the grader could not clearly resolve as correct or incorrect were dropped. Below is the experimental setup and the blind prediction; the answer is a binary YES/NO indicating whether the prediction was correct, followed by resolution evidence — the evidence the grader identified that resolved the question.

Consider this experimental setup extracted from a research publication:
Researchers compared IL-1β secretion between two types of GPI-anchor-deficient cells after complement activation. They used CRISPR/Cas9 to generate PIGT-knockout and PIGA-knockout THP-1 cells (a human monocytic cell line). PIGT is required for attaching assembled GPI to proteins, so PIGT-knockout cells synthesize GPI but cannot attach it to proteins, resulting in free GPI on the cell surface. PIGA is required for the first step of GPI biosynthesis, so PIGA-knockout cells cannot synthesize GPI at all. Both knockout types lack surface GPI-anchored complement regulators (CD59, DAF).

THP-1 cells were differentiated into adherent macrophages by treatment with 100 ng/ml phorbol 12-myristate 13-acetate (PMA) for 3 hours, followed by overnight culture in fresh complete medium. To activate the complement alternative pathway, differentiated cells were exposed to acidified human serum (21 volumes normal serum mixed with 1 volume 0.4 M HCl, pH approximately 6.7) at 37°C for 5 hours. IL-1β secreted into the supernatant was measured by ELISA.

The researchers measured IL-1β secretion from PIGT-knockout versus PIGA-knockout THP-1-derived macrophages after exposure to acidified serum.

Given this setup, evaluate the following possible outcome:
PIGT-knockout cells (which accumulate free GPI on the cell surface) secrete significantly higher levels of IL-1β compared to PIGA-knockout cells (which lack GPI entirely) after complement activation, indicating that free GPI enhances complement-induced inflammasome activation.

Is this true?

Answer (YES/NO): YES